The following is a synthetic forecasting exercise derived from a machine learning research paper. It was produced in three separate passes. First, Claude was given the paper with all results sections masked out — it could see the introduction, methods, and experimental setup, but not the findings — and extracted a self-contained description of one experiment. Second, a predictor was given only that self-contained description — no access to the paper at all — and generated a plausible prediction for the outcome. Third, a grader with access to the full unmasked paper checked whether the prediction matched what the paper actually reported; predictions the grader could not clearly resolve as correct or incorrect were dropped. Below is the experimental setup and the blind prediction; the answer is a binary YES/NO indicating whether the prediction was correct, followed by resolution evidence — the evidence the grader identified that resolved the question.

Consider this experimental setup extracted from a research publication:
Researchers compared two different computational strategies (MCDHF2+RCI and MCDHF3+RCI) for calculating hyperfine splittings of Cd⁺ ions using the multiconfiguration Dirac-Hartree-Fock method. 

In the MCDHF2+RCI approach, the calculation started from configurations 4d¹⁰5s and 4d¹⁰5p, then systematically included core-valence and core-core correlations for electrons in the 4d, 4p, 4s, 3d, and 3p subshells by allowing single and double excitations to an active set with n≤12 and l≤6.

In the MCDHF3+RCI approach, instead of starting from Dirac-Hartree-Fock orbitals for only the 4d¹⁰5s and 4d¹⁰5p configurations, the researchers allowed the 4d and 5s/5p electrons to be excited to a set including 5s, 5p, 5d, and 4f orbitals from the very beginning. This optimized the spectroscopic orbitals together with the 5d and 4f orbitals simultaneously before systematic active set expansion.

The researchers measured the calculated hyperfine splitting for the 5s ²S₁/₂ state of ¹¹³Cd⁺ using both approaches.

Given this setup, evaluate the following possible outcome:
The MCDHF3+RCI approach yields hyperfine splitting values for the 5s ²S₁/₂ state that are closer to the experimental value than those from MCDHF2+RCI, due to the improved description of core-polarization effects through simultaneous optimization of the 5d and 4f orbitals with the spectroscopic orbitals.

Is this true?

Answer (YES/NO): YES